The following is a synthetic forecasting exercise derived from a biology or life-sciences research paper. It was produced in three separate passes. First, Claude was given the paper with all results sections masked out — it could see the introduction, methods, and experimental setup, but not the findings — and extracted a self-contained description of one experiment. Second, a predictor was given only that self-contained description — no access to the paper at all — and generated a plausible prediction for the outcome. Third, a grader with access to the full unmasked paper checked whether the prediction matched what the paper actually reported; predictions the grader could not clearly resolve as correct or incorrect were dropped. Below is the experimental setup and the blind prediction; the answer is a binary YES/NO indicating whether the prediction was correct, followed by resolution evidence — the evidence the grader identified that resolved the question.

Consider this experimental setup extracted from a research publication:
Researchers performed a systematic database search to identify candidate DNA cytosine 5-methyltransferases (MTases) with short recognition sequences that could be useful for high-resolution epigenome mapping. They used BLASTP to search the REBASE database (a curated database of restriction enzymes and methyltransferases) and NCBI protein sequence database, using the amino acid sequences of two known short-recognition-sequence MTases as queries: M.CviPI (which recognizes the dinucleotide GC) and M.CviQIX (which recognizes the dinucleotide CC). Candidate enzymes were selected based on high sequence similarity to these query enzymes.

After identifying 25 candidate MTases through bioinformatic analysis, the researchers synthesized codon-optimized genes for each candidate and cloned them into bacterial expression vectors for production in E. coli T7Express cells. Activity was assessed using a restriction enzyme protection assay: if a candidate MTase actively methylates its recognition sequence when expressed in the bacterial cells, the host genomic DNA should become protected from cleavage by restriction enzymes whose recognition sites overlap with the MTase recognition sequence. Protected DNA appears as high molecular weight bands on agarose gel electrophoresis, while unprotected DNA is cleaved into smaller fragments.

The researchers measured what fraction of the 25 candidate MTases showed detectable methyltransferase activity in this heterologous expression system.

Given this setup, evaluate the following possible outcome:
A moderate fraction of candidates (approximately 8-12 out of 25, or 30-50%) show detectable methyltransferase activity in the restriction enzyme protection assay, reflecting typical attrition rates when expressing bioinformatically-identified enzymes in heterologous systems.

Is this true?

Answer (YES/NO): NO